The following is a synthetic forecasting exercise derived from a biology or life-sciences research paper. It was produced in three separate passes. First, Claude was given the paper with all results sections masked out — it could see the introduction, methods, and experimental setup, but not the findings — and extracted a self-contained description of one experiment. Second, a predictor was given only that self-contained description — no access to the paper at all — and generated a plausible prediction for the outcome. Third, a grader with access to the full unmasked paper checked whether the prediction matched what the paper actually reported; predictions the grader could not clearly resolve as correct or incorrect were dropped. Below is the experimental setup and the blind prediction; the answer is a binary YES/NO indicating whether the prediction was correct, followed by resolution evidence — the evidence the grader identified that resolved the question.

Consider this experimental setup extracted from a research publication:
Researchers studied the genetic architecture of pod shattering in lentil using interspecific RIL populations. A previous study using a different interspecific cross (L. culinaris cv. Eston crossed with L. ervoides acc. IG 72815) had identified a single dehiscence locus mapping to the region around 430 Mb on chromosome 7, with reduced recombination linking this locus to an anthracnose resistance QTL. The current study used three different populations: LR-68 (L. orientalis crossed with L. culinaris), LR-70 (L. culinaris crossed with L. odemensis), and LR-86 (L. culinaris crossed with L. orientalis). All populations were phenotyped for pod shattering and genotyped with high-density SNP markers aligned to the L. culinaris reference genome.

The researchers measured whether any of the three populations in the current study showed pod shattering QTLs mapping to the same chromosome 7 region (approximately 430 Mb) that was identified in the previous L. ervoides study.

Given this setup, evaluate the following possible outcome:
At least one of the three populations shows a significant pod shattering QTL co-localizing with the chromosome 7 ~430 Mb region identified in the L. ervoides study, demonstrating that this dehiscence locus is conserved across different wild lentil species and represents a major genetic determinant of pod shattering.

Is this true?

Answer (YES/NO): YES